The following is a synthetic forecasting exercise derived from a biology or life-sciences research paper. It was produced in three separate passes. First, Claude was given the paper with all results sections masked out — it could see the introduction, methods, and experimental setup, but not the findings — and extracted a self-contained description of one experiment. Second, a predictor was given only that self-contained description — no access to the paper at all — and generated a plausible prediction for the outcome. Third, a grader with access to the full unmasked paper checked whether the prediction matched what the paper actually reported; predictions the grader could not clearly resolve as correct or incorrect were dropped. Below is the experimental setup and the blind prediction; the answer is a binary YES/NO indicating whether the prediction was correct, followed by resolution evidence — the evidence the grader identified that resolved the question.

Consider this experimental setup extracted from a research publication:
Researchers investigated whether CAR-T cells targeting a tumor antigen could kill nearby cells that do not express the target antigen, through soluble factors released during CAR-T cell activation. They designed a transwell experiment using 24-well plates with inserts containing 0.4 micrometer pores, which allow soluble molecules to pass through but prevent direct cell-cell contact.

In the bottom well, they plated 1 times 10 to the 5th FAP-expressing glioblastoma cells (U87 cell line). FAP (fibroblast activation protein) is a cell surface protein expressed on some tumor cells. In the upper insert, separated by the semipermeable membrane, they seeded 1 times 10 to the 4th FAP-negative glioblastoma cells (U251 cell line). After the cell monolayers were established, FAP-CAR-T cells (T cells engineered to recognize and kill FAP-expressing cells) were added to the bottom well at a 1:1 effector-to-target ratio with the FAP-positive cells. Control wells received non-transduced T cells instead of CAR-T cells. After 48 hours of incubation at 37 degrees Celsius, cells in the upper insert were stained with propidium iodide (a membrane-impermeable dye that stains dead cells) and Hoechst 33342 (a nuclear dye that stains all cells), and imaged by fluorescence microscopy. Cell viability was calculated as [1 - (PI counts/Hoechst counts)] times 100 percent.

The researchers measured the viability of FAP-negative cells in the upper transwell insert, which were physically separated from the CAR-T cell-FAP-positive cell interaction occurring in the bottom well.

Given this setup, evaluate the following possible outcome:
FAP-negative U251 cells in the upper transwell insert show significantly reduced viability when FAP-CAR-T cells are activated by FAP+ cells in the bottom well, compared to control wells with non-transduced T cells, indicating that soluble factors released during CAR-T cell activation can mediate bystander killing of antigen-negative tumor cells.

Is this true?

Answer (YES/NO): NO